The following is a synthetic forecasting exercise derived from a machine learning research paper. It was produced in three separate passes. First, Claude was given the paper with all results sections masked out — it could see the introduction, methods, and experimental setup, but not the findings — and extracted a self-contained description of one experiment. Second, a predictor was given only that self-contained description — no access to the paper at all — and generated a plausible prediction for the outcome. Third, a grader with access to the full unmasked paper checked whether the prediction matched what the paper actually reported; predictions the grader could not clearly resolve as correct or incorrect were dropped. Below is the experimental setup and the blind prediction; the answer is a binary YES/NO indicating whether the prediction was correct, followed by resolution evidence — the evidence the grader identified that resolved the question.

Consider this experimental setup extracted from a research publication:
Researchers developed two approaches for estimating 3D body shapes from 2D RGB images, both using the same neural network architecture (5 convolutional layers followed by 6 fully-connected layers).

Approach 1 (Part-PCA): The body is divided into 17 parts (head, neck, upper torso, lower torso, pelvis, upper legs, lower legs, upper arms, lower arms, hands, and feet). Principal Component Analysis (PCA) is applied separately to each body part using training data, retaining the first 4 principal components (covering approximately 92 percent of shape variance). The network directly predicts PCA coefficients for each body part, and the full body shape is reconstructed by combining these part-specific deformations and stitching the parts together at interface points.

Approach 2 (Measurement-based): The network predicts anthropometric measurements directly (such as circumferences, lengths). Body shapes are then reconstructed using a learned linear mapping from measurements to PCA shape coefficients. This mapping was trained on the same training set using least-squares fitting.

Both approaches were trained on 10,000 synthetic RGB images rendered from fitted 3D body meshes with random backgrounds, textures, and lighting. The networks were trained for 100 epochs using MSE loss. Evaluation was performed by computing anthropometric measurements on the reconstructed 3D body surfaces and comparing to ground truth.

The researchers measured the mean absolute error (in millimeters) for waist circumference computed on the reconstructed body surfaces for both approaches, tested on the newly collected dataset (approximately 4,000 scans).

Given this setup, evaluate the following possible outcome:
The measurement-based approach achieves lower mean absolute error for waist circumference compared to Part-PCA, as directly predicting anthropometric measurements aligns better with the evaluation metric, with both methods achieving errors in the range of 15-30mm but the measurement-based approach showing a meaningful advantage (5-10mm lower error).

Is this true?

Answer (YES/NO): NO